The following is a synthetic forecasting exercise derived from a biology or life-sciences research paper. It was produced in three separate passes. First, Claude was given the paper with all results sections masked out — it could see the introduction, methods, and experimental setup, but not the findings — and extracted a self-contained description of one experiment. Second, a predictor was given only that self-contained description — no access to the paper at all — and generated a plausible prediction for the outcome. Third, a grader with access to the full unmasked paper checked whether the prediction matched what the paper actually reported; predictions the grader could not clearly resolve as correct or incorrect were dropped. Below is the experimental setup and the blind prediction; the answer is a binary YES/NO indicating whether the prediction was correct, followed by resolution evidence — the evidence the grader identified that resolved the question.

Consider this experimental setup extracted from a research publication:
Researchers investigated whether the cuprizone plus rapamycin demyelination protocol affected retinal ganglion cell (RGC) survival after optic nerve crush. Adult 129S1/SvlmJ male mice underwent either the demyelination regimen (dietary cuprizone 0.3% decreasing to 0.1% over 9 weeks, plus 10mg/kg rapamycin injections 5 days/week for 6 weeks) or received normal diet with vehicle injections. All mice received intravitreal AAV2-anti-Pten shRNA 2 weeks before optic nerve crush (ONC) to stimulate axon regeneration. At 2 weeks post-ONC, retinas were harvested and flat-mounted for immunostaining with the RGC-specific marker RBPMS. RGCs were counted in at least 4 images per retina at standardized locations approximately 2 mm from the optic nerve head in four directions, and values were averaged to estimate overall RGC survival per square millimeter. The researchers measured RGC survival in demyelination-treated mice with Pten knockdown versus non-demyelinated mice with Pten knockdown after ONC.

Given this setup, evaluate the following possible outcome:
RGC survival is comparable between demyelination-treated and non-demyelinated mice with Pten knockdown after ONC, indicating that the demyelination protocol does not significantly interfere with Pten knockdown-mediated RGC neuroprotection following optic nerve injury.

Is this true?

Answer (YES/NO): NO